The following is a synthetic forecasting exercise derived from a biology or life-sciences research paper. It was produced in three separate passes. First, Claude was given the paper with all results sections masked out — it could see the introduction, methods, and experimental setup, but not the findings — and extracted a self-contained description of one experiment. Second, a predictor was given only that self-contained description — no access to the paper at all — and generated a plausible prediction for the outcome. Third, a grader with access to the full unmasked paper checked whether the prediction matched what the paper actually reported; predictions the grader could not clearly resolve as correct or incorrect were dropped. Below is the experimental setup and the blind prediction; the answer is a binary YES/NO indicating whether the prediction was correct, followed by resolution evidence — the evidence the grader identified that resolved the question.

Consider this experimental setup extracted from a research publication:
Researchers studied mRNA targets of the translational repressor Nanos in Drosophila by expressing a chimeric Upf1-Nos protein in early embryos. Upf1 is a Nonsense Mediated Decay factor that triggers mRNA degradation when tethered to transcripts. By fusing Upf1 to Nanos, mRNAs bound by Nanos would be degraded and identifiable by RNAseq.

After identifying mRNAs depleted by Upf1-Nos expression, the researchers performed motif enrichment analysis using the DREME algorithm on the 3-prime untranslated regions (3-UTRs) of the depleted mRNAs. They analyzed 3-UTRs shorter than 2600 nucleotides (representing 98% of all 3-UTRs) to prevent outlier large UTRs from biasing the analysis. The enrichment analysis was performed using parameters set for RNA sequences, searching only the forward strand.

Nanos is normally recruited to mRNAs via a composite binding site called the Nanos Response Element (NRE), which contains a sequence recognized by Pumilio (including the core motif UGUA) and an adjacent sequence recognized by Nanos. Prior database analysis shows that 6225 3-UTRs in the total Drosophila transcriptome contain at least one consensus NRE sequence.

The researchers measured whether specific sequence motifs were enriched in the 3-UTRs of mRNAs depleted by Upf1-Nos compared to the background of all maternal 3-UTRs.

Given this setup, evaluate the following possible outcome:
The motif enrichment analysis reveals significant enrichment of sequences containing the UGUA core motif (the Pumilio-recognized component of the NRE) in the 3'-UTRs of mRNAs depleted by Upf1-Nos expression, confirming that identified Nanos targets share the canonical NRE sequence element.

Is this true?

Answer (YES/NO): YES